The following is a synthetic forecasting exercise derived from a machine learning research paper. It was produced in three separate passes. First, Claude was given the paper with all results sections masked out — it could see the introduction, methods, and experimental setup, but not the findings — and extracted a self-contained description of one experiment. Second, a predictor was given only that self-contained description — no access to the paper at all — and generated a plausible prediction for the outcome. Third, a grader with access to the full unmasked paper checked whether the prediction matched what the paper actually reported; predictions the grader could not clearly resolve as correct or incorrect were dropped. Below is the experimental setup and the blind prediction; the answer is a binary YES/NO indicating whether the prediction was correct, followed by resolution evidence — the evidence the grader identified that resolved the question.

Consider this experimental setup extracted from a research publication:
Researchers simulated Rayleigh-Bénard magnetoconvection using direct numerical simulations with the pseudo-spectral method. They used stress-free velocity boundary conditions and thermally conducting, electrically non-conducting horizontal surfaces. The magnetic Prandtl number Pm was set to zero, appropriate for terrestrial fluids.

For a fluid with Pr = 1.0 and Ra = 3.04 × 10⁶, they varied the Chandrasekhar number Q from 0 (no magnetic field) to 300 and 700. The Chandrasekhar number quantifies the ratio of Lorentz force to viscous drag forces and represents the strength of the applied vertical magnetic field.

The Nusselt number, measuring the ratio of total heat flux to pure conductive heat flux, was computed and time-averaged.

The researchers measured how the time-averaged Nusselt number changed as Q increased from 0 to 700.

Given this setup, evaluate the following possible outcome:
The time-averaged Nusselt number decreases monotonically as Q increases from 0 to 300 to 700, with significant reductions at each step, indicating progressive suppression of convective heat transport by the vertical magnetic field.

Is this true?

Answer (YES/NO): NO